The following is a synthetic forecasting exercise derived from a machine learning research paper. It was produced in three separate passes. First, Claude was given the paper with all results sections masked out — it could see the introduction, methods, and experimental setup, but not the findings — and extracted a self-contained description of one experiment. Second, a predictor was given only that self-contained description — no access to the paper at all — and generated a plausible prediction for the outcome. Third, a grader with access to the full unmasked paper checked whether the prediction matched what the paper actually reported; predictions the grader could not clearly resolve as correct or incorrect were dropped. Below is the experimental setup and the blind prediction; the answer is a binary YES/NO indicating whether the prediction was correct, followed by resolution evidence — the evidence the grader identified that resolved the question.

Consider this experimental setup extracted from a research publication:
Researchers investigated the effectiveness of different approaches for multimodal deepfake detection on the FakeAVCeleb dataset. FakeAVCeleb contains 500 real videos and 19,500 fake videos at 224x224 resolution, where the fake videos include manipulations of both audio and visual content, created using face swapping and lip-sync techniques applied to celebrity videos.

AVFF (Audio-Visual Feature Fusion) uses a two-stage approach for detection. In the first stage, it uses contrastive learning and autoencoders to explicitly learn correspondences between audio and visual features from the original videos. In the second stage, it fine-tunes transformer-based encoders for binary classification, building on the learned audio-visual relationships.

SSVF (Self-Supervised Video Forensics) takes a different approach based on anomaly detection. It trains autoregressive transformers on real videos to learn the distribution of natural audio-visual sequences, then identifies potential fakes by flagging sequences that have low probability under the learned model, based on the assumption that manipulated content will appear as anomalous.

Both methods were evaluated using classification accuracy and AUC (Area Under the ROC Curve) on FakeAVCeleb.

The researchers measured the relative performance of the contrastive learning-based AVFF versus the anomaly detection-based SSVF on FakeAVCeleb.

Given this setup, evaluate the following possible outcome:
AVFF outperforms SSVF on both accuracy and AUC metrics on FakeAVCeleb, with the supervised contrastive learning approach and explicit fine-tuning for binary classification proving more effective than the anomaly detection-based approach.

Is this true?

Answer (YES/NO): YES